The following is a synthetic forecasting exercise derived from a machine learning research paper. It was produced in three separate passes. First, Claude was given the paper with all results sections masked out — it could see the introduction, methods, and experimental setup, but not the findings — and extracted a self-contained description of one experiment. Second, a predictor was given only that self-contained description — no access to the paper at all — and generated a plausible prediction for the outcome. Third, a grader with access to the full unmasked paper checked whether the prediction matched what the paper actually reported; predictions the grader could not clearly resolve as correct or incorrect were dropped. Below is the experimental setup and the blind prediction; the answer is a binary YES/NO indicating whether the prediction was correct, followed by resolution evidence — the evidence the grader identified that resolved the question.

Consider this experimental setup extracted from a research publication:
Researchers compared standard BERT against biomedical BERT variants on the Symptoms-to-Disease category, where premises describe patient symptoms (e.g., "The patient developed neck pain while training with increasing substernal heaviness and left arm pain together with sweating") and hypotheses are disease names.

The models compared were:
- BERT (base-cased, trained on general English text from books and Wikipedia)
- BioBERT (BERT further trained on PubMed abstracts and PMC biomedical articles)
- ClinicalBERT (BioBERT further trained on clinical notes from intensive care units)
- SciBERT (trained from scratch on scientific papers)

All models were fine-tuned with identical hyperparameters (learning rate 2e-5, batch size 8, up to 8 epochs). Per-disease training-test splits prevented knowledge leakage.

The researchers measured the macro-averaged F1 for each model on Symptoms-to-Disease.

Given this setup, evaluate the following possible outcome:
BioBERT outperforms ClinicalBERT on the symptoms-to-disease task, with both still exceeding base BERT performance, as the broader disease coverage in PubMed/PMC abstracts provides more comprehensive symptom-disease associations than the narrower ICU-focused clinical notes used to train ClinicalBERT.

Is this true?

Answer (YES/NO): NO